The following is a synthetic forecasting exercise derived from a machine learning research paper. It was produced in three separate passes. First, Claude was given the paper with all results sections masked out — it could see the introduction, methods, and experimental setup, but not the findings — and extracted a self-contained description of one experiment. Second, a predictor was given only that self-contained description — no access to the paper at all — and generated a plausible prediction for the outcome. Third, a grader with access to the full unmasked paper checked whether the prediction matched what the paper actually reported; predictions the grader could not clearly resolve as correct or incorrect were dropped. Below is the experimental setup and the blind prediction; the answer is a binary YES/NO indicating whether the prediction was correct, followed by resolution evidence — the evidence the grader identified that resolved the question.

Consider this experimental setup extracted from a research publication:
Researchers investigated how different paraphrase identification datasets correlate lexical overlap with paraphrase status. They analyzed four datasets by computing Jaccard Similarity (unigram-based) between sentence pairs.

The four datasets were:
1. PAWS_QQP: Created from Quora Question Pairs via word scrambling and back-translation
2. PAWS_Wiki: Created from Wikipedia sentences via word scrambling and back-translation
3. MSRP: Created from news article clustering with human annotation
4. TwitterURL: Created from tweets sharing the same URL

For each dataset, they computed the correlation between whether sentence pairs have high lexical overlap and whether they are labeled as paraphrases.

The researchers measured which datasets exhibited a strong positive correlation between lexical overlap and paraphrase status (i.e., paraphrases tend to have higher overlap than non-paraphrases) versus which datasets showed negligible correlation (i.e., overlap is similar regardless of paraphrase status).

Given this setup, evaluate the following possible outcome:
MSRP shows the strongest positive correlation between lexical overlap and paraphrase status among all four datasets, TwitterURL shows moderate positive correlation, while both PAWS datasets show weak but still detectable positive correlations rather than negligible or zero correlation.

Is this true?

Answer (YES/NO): NO